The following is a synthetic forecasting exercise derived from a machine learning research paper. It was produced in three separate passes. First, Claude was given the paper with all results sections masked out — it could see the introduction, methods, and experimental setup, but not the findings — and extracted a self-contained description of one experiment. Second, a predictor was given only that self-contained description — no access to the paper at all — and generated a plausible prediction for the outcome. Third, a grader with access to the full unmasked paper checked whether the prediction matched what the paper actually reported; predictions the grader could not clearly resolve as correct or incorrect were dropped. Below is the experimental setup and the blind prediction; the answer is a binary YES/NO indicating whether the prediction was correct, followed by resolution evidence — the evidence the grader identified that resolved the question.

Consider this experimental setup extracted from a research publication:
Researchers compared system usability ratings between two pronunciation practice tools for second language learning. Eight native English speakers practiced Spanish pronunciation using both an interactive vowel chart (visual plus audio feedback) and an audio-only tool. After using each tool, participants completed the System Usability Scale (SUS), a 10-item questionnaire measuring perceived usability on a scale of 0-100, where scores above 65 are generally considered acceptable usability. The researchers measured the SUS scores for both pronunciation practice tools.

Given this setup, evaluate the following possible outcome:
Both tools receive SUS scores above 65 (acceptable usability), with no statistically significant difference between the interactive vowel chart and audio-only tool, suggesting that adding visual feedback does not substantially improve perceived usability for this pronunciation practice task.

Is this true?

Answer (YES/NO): NO